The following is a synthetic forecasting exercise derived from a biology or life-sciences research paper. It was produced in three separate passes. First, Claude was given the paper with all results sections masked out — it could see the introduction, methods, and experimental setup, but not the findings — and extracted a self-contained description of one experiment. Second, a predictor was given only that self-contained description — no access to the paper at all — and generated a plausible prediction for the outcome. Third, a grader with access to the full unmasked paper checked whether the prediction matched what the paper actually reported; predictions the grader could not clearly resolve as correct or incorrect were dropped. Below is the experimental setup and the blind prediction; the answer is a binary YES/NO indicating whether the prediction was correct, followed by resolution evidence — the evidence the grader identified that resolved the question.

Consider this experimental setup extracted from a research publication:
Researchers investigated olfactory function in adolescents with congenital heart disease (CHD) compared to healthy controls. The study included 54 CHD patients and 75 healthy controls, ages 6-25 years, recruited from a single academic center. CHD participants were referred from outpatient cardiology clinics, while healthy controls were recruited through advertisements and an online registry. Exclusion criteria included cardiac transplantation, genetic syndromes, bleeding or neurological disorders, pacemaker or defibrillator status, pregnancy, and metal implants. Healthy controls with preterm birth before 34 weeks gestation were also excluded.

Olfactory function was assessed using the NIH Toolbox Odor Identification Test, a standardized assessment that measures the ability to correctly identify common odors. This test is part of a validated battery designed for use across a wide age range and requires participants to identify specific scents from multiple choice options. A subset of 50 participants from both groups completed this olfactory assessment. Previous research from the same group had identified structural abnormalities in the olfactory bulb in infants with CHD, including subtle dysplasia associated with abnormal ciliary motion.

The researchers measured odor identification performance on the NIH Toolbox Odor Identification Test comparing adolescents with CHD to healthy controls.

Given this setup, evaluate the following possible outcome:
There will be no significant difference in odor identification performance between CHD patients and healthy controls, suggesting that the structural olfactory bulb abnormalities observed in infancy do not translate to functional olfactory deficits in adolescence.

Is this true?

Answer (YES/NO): YES